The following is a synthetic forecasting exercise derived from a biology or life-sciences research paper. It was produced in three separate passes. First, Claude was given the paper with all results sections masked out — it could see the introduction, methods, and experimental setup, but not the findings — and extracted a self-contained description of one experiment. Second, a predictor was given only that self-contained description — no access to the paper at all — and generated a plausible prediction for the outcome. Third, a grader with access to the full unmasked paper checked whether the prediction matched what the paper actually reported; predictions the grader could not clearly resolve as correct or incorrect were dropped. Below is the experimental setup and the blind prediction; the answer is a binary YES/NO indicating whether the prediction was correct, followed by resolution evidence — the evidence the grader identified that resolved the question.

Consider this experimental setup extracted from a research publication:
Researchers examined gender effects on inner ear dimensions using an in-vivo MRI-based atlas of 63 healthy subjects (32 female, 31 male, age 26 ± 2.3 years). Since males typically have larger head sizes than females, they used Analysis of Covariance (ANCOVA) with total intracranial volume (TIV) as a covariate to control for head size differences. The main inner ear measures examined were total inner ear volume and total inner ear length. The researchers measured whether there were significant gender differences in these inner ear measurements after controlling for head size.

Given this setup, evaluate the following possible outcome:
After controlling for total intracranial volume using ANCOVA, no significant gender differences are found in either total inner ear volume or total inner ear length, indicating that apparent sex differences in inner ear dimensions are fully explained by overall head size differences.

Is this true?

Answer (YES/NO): YES